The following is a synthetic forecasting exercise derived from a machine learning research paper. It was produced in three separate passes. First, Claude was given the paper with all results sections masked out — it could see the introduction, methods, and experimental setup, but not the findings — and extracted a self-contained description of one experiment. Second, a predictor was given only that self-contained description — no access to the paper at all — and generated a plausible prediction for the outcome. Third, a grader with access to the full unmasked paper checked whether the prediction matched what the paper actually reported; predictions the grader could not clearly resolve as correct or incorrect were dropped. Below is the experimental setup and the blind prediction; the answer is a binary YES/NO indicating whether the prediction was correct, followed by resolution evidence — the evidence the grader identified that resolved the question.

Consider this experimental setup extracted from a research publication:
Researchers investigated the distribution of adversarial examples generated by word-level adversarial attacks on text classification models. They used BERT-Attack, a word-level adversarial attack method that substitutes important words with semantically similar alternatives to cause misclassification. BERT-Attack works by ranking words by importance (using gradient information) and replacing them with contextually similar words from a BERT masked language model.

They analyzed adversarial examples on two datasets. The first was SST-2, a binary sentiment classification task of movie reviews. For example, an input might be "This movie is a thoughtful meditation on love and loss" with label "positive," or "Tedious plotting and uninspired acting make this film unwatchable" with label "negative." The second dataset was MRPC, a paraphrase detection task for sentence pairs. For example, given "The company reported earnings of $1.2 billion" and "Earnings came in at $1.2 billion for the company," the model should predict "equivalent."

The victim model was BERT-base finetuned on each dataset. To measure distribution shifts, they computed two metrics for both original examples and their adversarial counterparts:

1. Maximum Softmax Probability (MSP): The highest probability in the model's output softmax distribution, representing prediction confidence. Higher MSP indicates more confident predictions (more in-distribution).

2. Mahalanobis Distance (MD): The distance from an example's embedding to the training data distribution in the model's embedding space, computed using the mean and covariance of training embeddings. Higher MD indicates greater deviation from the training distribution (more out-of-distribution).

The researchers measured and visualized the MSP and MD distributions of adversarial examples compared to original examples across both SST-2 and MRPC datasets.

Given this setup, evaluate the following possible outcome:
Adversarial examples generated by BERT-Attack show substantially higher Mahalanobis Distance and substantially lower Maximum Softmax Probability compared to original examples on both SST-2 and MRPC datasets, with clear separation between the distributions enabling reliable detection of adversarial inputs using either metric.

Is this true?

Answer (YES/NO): NO